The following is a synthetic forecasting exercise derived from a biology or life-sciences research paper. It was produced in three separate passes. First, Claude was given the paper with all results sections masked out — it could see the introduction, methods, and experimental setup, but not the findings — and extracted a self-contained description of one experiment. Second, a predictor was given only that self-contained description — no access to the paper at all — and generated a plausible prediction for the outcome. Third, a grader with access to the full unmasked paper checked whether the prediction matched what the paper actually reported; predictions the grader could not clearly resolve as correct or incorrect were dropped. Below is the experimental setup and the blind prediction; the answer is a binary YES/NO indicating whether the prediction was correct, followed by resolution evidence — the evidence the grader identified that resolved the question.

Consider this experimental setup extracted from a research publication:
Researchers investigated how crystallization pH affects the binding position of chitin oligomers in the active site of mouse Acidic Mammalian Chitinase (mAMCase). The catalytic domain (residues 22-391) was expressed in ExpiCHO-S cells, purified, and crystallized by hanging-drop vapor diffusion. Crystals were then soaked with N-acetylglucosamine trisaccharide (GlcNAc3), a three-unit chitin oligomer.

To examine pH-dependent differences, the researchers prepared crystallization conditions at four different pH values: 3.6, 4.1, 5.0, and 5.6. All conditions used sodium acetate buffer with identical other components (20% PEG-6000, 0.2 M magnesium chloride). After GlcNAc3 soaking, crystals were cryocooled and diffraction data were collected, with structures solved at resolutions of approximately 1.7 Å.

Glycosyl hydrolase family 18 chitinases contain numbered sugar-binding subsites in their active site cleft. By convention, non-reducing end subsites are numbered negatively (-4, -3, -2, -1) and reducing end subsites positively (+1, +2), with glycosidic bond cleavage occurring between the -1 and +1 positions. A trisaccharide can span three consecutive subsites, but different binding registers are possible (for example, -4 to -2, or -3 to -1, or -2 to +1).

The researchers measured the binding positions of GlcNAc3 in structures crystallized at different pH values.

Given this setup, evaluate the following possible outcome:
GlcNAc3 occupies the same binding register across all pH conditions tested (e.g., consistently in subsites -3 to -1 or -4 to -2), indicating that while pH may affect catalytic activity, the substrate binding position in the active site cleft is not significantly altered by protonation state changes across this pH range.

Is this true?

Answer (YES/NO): NO